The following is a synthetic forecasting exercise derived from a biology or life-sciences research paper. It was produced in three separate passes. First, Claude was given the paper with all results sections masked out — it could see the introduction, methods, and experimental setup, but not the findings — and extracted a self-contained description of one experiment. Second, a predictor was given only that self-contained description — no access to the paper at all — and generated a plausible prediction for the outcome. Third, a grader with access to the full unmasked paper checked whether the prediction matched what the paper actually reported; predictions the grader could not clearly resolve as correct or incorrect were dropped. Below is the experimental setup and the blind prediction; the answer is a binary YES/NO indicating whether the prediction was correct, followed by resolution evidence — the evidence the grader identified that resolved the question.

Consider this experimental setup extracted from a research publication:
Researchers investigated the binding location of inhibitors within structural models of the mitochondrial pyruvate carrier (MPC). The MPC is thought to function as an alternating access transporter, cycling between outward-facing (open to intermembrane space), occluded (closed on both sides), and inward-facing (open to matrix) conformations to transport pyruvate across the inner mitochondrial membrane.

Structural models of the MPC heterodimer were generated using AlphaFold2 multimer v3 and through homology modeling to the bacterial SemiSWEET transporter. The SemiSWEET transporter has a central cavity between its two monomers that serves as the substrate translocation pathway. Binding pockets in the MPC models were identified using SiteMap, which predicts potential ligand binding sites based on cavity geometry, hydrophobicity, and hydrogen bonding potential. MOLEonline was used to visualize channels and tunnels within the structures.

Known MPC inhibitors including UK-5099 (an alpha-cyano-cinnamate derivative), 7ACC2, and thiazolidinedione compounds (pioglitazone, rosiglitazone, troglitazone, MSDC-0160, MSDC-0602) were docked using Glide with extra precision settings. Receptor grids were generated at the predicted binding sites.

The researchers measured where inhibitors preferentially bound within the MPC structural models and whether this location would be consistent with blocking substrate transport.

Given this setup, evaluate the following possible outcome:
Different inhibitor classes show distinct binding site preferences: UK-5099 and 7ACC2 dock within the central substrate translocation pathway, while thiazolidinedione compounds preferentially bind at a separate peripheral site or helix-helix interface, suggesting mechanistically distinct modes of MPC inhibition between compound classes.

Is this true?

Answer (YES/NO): NO